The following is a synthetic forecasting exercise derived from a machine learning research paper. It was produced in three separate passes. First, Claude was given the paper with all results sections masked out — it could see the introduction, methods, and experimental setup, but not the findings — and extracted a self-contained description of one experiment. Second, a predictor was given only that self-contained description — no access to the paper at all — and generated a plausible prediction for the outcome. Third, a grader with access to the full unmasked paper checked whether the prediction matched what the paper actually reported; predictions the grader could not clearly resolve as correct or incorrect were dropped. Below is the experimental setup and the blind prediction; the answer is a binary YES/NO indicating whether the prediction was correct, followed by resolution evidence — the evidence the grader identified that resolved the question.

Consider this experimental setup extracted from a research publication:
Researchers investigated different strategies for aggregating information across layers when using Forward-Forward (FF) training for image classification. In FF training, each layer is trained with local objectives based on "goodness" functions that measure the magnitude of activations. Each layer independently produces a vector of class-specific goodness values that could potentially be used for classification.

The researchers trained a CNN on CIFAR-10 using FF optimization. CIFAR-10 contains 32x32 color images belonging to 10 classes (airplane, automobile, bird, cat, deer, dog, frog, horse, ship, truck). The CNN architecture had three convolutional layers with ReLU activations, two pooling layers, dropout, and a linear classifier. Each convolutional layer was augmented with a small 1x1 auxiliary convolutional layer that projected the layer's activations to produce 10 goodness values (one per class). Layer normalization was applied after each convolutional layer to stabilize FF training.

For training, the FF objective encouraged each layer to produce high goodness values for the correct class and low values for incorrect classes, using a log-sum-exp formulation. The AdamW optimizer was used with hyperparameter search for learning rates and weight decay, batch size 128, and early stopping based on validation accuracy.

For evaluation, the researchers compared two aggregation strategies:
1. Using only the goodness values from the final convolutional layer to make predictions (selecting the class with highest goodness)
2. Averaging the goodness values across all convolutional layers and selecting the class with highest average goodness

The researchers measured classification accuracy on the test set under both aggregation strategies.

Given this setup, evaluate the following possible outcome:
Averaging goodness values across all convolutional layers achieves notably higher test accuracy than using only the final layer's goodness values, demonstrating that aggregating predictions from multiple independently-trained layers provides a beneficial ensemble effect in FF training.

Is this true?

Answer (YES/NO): YES